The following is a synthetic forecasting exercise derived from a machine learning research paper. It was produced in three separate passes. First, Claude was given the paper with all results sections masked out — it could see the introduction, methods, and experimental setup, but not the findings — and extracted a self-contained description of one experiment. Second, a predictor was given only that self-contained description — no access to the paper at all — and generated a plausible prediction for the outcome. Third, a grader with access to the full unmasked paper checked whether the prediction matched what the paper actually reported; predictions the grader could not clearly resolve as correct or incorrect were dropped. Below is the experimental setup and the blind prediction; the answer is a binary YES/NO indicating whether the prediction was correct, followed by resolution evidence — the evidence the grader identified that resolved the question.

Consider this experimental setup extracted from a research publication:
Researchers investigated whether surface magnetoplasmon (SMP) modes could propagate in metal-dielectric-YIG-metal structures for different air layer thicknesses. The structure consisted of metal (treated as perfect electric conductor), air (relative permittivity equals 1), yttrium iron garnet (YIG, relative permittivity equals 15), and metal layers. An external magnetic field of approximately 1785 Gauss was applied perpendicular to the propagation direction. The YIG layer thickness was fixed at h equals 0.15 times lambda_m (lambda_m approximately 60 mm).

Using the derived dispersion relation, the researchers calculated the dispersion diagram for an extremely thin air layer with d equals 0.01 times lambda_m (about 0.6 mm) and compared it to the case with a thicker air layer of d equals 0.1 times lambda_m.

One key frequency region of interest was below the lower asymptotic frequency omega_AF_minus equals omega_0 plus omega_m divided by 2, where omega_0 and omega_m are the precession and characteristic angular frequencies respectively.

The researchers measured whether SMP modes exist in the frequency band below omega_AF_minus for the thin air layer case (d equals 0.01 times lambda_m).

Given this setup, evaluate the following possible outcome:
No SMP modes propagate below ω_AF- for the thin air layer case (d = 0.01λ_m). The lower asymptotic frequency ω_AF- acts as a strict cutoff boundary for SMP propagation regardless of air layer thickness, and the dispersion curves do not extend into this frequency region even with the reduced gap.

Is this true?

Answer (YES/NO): NO